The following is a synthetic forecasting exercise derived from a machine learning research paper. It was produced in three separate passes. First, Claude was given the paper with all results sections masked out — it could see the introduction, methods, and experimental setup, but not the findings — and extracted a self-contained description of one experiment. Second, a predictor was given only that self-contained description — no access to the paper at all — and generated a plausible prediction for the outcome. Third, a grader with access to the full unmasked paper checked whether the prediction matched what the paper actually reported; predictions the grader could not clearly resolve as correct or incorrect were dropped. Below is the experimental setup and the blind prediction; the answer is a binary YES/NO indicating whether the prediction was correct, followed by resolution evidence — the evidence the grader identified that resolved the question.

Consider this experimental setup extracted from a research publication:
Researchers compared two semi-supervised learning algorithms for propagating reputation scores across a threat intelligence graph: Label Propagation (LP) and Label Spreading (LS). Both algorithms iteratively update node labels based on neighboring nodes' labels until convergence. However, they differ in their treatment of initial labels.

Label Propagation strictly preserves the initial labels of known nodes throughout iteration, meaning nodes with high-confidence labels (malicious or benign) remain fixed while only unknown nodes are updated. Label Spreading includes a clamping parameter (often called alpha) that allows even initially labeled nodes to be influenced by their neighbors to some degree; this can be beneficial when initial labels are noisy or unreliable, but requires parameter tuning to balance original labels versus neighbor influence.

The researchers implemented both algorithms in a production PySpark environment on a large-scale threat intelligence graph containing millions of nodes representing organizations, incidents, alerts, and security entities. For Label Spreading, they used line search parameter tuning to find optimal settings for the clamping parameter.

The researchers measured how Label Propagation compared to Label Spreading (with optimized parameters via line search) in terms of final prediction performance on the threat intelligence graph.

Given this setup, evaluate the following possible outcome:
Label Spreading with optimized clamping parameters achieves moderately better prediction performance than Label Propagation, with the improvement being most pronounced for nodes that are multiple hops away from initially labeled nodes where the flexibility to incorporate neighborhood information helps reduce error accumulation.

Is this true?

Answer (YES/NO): NO